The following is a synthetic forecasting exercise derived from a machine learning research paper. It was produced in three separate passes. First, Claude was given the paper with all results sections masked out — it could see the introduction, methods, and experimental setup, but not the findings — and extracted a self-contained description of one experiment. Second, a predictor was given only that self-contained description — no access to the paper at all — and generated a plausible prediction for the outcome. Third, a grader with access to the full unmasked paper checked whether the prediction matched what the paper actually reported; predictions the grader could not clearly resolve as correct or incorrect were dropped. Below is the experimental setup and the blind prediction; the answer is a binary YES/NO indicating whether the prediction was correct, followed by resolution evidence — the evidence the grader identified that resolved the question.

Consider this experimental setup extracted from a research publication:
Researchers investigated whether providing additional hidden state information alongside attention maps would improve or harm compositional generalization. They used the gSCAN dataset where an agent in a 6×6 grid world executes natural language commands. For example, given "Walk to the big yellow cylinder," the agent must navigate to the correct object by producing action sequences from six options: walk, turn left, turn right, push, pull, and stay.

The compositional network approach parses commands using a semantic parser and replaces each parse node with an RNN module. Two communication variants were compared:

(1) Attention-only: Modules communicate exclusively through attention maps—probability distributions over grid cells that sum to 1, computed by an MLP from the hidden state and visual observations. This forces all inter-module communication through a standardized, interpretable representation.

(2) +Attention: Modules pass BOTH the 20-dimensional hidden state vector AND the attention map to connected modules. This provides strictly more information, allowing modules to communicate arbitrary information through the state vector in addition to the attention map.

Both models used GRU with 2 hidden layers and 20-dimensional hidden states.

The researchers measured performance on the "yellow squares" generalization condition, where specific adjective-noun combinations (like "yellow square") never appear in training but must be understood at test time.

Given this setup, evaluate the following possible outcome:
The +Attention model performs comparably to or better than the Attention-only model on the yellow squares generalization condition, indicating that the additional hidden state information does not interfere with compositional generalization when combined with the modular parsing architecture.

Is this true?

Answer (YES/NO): NO